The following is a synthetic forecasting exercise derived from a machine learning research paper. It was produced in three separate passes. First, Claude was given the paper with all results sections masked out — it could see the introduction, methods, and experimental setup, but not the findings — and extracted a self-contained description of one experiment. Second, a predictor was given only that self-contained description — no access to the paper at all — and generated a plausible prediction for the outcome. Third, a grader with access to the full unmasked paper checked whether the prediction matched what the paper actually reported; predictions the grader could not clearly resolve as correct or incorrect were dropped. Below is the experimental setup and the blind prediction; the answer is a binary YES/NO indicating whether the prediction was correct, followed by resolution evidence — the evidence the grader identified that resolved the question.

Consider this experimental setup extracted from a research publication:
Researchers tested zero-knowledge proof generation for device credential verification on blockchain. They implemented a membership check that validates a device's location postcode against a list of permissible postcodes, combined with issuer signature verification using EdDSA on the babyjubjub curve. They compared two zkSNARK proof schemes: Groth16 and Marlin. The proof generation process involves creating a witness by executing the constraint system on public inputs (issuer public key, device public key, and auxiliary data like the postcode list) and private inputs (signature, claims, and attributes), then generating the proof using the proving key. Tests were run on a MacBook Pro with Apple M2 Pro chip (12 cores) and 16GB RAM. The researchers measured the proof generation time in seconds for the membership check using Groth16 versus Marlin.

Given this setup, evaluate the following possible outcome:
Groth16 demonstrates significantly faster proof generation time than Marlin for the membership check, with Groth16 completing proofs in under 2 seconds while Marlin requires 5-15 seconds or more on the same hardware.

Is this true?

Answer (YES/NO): NO